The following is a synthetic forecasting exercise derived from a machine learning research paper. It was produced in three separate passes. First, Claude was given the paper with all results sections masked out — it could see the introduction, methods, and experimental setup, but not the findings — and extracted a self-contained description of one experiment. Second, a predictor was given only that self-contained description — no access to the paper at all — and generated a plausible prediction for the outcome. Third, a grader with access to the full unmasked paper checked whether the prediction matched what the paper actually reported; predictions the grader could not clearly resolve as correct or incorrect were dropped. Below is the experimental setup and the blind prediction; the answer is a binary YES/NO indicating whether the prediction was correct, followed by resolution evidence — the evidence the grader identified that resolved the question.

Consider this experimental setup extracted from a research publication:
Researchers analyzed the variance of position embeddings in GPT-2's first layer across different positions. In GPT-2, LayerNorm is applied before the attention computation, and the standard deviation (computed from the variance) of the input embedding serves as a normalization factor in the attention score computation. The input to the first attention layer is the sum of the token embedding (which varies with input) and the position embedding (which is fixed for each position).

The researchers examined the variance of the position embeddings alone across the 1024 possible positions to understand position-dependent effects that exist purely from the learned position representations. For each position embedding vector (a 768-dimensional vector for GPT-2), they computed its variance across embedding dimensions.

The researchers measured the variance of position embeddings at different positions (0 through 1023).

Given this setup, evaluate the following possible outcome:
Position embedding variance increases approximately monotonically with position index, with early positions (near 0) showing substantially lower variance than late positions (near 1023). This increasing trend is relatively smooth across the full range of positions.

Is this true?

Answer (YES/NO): NO